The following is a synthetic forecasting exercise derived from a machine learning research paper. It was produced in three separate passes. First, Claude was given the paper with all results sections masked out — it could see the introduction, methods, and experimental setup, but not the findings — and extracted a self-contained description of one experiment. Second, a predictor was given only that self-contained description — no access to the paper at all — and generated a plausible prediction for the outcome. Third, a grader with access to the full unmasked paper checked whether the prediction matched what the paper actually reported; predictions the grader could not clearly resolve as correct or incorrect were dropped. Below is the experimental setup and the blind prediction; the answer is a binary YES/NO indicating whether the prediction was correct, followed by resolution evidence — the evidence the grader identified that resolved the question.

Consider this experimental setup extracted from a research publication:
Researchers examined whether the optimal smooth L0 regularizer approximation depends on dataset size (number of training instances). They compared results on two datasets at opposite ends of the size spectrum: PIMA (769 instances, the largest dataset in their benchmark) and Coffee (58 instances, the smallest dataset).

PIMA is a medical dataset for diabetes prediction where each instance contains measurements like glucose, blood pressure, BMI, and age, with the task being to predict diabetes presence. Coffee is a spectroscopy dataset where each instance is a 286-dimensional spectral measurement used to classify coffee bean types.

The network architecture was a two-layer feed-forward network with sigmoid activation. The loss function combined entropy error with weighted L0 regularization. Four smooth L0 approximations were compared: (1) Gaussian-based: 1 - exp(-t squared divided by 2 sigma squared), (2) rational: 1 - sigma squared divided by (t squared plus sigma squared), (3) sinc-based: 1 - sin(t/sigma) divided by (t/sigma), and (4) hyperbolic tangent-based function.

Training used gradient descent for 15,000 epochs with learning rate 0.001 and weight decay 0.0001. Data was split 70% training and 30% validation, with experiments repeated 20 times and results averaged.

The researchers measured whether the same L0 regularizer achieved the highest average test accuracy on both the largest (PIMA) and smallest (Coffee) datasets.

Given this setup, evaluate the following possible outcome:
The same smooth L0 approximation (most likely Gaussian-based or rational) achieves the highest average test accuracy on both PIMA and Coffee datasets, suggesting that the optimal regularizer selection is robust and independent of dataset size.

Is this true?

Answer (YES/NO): NO